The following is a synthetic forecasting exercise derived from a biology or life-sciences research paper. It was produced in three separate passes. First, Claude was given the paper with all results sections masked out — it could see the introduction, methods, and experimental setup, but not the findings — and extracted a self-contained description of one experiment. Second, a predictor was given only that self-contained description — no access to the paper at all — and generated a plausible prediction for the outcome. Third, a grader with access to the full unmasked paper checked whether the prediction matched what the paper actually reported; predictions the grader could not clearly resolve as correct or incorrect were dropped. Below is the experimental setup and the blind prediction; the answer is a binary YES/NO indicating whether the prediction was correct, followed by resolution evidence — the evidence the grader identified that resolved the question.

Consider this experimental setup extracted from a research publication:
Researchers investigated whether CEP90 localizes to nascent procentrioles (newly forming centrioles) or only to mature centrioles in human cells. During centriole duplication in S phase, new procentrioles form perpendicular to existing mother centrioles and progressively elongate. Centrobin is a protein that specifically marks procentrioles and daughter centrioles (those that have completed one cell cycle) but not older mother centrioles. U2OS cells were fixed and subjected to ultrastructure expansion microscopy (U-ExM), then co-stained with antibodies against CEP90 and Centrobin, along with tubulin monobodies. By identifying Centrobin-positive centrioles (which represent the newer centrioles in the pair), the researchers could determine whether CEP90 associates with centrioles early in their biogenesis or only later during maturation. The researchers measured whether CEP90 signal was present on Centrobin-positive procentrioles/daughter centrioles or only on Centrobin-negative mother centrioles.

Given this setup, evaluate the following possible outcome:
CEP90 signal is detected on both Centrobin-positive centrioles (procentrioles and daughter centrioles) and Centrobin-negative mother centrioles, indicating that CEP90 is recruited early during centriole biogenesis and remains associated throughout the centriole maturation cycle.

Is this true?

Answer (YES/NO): YES